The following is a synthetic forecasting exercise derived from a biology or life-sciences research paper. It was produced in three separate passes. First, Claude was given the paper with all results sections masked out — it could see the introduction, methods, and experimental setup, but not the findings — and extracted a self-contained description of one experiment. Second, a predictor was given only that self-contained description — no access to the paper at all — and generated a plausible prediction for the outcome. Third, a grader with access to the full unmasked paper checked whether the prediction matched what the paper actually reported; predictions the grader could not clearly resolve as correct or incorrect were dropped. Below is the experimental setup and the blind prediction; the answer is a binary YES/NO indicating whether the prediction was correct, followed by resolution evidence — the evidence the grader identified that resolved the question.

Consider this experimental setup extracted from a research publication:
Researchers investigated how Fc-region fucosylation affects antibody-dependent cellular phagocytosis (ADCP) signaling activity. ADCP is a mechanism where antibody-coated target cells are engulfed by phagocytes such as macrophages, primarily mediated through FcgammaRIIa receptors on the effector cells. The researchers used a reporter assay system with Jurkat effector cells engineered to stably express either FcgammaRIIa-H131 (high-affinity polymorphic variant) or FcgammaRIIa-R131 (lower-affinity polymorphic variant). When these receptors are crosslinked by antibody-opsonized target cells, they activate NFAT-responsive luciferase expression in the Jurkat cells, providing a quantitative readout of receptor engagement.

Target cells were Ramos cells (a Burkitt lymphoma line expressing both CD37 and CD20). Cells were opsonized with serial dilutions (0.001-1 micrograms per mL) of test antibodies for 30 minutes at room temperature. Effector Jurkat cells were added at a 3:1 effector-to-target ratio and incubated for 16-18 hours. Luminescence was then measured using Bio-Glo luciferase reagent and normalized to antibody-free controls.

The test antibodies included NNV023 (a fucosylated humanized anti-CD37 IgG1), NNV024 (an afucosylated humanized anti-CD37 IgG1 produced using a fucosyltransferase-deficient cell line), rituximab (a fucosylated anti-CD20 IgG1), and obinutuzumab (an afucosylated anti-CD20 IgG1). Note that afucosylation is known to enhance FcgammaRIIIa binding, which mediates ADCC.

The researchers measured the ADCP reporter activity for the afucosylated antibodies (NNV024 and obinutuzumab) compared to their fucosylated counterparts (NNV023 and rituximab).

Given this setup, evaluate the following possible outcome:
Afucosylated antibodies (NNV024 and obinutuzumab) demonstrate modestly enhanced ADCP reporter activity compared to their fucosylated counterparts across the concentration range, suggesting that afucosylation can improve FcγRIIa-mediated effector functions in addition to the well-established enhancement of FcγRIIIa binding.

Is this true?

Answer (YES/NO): NO